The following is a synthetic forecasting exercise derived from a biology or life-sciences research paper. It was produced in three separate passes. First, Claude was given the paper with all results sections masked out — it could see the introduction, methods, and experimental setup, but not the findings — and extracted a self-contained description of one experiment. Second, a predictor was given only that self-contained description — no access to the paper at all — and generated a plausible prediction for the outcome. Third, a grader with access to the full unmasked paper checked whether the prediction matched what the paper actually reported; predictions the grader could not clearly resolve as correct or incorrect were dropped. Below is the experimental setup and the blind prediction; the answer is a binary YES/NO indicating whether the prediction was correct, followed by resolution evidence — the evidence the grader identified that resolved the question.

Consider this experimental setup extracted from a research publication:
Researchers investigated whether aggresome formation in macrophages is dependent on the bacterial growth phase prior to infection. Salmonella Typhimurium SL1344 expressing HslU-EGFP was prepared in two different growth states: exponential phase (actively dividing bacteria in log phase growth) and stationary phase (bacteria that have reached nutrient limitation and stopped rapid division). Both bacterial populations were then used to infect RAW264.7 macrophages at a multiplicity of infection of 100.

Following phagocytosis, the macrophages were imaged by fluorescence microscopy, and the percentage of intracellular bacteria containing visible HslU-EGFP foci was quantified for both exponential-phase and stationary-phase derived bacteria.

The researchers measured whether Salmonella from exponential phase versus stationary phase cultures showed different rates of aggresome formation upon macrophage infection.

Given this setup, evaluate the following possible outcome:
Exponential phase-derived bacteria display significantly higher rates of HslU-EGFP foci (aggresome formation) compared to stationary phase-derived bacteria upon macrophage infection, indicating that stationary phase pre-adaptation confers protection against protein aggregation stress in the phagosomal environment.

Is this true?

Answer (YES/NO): NO